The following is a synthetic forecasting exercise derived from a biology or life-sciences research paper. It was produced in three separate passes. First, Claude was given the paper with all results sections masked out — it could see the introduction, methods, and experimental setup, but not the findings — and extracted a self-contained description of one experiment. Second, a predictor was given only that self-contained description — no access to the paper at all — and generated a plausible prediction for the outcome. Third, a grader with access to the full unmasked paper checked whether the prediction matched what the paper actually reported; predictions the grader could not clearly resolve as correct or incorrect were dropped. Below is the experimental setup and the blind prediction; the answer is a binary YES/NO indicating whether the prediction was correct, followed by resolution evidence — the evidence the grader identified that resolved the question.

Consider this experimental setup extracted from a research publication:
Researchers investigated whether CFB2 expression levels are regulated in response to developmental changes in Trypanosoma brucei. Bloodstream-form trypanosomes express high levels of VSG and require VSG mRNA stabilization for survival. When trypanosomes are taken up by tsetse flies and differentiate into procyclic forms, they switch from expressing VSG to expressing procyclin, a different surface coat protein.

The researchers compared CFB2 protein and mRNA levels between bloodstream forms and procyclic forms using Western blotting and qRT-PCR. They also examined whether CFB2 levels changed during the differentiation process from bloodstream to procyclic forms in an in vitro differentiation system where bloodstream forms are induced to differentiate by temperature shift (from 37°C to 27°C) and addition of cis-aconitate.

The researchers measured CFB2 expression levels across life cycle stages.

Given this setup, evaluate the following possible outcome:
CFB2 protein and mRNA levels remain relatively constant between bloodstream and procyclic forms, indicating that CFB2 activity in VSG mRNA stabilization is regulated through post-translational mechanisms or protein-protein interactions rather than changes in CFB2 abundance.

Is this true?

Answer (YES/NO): NO